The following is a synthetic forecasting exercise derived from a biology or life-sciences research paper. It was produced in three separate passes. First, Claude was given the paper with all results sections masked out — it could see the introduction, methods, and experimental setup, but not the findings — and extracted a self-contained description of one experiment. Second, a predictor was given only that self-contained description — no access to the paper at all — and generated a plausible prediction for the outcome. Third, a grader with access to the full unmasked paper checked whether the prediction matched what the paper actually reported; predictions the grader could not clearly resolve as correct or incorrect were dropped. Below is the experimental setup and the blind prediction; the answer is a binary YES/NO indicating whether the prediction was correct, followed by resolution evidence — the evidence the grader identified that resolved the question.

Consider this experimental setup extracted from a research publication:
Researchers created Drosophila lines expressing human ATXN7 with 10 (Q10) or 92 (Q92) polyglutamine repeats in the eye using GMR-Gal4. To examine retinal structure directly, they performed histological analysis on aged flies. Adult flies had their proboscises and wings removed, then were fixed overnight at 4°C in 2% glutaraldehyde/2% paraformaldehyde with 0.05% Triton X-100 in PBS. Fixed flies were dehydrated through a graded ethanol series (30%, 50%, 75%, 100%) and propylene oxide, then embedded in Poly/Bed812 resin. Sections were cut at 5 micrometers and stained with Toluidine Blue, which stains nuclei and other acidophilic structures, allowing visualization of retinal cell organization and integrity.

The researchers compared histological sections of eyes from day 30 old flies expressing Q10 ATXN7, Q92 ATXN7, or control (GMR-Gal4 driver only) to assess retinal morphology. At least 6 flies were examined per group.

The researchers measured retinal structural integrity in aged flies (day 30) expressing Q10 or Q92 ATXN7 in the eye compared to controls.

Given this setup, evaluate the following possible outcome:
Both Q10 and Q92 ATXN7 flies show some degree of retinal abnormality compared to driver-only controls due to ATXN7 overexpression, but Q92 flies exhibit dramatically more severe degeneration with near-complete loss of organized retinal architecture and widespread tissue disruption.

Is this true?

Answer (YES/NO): NO